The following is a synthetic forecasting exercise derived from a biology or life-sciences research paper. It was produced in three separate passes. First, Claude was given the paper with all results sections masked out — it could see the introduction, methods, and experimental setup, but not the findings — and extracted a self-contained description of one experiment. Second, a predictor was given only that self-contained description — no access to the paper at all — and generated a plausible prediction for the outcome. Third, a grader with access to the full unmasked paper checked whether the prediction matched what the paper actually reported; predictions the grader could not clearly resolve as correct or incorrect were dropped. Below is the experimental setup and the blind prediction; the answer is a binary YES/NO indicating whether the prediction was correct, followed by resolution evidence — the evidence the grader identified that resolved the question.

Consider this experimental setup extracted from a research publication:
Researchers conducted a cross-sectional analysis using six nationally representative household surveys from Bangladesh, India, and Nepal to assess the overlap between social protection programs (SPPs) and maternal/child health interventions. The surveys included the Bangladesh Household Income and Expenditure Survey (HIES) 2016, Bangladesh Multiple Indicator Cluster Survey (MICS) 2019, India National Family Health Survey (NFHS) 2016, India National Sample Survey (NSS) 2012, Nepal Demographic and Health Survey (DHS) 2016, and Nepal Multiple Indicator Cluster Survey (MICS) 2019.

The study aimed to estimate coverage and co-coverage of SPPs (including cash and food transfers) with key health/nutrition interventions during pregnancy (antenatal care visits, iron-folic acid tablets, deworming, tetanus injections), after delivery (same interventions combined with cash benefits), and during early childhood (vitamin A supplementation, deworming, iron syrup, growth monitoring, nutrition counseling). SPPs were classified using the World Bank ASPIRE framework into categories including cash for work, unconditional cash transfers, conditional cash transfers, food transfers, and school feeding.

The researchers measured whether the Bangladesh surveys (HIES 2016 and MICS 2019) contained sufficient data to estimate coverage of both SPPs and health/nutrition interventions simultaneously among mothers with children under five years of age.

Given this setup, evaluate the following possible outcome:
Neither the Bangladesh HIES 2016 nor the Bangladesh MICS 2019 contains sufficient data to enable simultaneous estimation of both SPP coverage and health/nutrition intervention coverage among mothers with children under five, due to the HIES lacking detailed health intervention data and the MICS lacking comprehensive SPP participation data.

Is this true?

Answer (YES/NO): NO